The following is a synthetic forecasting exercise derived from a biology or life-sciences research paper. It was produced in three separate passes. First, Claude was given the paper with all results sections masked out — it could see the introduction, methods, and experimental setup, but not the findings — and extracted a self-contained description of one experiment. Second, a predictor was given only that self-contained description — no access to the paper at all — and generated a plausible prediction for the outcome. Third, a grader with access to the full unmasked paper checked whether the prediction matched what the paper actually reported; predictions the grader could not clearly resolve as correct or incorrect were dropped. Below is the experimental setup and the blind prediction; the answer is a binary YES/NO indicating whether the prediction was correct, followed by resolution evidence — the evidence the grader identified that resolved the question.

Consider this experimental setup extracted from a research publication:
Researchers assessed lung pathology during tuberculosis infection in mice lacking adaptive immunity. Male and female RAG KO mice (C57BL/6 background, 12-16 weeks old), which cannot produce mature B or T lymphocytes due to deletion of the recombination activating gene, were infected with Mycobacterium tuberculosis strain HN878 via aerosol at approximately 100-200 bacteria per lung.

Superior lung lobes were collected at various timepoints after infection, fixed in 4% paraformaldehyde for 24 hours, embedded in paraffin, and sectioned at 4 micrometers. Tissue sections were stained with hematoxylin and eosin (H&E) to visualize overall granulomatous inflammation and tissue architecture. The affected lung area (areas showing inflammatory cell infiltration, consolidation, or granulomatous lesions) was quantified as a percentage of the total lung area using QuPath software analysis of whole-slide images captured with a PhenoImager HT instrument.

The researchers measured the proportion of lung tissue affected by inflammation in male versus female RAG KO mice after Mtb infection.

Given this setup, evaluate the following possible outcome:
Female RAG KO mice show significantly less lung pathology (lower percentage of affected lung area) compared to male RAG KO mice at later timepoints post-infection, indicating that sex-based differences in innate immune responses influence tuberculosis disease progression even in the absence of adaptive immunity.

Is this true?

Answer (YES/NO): NO